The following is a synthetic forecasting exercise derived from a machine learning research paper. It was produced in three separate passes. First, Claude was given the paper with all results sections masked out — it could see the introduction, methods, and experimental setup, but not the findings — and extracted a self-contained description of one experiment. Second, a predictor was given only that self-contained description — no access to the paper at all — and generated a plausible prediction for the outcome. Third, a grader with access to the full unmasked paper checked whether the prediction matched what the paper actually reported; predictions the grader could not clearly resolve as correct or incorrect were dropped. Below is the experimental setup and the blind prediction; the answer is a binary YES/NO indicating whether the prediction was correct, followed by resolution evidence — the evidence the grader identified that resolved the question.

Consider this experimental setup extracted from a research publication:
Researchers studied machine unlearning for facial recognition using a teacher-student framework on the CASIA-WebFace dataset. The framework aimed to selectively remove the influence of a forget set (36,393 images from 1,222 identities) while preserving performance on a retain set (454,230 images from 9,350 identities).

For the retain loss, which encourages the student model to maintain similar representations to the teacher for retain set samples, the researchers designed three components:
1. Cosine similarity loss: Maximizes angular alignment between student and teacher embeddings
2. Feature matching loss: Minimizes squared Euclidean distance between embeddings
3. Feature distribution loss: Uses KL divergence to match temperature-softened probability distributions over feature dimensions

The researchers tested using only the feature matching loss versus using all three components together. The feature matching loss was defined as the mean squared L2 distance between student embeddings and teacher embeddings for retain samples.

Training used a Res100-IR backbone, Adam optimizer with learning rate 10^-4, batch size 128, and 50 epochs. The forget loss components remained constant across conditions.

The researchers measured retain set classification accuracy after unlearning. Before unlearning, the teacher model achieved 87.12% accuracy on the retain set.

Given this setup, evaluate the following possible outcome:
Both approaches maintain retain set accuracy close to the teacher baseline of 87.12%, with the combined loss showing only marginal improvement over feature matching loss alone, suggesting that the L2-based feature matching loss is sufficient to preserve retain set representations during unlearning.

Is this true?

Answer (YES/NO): NO